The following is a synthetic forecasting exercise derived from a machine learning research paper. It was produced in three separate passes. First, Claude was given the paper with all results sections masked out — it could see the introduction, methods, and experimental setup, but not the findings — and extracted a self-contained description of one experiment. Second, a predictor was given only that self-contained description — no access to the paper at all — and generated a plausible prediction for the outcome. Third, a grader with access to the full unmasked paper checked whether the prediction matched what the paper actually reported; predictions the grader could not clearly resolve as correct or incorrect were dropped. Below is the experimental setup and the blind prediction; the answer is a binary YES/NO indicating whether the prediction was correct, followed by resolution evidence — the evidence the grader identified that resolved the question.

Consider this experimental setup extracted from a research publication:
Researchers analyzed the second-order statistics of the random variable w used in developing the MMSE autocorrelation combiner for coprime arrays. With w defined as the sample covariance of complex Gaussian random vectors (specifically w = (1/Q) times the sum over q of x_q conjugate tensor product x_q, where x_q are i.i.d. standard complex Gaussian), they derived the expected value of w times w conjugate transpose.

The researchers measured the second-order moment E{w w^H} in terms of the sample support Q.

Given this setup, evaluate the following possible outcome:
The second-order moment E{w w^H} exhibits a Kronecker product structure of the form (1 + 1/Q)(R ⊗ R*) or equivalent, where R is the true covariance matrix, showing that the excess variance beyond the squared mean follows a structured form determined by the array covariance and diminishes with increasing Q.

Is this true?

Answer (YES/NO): NO